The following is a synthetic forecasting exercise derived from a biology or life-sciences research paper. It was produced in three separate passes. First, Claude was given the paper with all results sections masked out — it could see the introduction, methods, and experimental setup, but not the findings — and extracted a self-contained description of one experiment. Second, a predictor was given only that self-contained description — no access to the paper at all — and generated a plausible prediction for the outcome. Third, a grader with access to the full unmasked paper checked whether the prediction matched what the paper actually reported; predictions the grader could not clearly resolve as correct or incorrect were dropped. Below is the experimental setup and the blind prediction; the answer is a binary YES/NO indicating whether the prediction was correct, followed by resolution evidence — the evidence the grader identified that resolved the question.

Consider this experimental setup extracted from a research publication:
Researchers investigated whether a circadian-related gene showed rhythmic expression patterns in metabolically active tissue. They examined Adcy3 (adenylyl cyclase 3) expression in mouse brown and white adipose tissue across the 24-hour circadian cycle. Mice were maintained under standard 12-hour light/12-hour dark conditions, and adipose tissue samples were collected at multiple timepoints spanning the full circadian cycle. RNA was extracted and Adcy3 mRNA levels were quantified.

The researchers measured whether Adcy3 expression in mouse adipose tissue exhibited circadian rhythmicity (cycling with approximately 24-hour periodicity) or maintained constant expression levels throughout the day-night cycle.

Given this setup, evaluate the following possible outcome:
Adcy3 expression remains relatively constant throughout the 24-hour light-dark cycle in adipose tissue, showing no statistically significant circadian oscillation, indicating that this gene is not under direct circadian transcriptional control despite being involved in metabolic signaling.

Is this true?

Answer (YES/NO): NO